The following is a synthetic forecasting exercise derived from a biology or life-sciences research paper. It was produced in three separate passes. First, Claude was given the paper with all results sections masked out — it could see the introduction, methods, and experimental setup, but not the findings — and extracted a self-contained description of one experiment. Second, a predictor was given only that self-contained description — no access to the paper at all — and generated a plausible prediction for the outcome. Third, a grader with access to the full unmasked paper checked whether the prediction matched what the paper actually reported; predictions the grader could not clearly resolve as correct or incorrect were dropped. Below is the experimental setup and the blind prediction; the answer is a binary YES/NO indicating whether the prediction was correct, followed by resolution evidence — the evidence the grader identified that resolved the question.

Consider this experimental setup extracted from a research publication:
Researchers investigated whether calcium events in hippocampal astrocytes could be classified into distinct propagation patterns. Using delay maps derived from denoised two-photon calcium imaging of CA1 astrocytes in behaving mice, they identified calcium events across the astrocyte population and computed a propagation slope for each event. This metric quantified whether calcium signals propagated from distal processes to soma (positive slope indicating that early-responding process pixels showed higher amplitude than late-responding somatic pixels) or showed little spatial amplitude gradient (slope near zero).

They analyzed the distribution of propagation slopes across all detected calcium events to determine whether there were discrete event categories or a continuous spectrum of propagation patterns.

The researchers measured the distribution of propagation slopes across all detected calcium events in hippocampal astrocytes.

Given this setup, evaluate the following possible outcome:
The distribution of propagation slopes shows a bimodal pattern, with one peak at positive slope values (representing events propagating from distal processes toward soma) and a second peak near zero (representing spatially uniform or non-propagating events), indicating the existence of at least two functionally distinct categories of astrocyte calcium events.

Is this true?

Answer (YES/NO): NO